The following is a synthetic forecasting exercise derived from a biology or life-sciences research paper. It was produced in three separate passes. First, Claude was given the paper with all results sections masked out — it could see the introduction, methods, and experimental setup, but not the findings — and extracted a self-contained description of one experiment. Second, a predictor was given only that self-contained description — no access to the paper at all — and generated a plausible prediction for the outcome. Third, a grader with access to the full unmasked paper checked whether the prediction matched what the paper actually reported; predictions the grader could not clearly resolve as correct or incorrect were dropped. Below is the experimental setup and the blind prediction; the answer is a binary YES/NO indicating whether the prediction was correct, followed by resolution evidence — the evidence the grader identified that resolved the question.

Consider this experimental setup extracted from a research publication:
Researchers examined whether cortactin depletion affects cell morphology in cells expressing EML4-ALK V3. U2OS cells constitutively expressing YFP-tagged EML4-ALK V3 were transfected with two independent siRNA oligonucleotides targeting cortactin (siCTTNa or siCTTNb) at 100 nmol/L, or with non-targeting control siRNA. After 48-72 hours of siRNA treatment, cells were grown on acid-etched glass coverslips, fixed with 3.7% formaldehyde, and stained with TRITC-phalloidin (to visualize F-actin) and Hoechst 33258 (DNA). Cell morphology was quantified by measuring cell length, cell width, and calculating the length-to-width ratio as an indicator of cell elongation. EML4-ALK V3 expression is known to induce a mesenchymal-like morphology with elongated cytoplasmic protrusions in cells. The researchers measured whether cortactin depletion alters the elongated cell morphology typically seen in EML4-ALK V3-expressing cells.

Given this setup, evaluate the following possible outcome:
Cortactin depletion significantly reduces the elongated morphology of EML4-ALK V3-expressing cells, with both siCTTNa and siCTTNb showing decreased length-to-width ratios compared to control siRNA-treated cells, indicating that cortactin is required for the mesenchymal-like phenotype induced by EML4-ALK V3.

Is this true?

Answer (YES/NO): NO